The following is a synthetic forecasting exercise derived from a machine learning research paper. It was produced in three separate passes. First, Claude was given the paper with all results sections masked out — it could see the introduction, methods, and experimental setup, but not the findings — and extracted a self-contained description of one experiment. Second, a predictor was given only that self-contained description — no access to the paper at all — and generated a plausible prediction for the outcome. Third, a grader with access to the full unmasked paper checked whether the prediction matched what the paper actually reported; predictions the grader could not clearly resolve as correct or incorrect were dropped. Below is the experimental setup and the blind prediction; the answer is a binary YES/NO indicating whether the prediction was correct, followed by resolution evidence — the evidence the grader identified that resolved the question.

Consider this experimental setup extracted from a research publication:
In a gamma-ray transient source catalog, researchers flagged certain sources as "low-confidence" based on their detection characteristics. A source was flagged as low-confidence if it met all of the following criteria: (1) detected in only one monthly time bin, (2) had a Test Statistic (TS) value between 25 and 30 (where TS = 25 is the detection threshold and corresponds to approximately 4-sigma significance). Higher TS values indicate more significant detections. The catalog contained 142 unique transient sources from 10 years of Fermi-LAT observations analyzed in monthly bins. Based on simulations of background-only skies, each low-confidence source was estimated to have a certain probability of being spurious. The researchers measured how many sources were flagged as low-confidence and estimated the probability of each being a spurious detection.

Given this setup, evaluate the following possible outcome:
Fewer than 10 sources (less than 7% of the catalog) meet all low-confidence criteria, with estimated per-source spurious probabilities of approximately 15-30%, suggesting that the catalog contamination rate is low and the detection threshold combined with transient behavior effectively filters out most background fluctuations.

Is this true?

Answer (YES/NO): NO